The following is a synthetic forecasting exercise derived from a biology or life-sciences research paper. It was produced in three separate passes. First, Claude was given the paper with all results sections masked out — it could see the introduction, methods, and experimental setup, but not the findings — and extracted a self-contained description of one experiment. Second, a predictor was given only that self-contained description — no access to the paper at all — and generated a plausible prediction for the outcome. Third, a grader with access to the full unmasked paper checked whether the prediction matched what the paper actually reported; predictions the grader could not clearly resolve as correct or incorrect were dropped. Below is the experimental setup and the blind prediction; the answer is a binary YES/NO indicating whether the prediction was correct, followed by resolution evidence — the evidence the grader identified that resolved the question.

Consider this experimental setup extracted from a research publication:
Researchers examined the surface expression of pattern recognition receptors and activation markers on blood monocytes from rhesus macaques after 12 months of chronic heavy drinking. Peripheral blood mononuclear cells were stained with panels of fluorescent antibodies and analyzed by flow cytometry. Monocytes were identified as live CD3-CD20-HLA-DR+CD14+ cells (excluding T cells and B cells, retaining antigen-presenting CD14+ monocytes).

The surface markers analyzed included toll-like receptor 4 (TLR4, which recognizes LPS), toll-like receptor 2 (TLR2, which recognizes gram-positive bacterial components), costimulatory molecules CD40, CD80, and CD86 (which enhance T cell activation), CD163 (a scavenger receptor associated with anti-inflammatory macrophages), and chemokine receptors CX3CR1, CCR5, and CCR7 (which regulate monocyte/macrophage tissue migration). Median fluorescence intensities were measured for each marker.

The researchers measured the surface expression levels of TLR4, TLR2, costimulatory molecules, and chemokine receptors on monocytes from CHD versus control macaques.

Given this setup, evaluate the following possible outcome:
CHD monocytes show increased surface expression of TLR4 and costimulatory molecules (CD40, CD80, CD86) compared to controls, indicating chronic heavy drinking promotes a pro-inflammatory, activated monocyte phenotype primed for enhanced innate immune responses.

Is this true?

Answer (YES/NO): NO